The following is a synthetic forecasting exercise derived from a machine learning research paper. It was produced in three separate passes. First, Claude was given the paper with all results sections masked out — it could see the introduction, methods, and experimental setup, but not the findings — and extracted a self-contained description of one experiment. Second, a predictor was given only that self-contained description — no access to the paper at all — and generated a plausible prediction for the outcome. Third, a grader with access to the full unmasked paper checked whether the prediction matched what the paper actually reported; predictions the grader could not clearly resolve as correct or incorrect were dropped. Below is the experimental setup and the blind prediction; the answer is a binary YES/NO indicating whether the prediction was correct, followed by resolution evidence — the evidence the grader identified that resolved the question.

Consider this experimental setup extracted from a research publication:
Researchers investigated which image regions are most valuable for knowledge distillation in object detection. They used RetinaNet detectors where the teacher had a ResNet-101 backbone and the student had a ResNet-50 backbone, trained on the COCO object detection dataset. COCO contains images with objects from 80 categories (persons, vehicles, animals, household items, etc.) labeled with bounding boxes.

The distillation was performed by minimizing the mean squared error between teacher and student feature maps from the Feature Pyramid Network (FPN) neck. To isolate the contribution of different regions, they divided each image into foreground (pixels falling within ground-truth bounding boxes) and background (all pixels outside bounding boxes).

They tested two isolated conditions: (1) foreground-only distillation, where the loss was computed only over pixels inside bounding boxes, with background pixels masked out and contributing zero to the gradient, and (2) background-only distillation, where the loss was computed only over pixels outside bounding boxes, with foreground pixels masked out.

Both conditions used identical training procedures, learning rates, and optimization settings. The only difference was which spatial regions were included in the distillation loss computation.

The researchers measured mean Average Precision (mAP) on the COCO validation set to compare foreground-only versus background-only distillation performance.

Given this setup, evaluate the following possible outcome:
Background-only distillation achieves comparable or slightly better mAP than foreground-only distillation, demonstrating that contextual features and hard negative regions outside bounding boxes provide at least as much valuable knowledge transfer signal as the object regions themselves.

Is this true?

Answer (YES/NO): NO